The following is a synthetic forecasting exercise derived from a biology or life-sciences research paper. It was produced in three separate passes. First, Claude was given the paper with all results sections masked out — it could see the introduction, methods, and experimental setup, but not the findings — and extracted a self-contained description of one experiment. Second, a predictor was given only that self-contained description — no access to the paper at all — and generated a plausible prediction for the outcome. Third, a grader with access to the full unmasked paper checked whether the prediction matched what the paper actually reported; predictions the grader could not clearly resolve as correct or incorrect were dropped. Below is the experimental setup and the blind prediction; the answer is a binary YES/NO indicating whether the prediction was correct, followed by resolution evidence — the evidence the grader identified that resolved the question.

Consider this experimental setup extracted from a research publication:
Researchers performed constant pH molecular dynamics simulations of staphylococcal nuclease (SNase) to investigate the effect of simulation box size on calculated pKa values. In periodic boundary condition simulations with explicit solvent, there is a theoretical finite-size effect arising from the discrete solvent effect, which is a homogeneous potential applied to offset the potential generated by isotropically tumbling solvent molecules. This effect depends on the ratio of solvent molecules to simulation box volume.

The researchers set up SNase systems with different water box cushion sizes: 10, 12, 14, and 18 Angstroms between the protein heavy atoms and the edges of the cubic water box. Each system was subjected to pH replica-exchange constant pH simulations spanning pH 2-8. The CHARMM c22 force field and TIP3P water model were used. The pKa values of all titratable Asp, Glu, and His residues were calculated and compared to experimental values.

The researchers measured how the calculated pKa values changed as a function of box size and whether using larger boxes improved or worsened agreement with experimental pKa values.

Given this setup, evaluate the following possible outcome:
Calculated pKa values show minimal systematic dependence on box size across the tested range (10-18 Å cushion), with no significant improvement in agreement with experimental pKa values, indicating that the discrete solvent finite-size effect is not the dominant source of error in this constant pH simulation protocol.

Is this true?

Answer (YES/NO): NO